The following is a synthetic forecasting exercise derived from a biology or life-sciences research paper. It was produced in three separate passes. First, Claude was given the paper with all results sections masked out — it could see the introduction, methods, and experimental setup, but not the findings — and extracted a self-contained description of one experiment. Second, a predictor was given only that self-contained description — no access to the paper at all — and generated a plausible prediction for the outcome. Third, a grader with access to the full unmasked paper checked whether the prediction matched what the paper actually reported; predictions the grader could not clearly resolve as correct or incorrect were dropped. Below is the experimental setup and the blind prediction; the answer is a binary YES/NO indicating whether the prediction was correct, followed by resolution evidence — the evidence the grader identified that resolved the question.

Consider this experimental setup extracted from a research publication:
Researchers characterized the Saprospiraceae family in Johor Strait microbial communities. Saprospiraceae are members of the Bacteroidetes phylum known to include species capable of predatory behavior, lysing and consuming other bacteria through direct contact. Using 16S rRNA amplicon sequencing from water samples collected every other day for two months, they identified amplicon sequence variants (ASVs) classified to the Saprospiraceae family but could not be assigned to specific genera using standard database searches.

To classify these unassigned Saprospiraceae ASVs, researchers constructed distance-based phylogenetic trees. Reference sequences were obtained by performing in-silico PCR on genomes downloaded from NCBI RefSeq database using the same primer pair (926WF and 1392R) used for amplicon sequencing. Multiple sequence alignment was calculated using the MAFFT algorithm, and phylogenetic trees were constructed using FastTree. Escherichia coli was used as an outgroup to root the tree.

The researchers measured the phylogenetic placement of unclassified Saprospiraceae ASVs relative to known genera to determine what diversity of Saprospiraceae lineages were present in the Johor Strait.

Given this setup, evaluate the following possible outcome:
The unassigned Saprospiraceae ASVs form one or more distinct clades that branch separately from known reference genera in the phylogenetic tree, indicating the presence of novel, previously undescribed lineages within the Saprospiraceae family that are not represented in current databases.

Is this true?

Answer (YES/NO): NO